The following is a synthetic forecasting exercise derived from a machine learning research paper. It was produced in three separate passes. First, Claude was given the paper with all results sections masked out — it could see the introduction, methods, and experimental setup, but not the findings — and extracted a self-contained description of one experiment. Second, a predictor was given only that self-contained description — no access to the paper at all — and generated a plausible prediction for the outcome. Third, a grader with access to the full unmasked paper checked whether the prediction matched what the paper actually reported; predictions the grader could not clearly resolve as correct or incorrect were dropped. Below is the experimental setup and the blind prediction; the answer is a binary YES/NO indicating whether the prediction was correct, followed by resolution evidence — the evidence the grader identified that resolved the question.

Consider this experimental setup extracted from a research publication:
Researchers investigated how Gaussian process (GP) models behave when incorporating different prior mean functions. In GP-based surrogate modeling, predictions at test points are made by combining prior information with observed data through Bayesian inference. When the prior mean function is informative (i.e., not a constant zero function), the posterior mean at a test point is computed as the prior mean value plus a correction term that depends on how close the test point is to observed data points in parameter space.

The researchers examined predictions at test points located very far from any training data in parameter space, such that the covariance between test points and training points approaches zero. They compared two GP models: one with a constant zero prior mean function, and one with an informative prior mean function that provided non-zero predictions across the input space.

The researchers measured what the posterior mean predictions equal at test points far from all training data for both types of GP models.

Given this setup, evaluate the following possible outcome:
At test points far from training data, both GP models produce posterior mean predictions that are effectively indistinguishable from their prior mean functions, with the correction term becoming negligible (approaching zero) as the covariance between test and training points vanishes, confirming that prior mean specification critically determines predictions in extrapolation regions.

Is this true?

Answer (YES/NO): YES